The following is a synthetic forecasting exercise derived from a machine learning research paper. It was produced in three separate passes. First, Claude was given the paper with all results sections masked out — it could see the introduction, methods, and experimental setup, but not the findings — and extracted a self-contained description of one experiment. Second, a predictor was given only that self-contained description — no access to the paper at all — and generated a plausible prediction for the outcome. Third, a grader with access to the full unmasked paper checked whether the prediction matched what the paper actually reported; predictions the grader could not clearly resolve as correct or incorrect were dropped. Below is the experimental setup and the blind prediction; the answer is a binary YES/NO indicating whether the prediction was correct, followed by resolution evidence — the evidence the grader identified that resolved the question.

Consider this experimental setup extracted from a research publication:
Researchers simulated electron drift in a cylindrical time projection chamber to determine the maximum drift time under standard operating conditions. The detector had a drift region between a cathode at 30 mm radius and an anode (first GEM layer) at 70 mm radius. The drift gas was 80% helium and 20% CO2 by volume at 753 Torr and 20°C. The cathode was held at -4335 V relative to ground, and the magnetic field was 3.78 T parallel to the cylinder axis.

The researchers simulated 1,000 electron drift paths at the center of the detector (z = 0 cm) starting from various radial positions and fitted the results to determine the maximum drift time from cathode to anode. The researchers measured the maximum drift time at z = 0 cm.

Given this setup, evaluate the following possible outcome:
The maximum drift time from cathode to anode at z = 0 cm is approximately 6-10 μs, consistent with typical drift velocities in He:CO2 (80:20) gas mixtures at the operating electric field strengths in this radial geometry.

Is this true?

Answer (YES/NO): NO